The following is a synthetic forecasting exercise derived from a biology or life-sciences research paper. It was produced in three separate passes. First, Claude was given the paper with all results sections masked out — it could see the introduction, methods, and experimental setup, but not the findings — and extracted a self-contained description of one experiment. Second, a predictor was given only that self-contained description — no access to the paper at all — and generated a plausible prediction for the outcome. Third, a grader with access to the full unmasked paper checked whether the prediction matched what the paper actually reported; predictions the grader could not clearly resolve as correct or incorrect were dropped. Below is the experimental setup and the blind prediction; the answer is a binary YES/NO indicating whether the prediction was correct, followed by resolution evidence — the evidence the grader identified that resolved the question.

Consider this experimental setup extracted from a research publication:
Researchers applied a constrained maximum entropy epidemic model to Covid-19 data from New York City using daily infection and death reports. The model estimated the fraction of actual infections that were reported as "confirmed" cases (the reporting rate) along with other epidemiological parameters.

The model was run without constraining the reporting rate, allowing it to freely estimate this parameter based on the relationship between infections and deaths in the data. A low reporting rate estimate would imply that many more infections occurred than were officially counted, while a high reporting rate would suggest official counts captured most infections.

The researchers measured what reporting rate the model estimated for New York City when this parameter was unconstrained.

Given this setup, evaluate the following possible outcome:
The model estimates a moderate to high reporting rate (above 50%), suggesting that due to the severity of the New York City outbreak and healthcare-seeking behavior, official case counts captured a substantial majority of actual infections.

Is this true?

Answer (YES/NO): NO